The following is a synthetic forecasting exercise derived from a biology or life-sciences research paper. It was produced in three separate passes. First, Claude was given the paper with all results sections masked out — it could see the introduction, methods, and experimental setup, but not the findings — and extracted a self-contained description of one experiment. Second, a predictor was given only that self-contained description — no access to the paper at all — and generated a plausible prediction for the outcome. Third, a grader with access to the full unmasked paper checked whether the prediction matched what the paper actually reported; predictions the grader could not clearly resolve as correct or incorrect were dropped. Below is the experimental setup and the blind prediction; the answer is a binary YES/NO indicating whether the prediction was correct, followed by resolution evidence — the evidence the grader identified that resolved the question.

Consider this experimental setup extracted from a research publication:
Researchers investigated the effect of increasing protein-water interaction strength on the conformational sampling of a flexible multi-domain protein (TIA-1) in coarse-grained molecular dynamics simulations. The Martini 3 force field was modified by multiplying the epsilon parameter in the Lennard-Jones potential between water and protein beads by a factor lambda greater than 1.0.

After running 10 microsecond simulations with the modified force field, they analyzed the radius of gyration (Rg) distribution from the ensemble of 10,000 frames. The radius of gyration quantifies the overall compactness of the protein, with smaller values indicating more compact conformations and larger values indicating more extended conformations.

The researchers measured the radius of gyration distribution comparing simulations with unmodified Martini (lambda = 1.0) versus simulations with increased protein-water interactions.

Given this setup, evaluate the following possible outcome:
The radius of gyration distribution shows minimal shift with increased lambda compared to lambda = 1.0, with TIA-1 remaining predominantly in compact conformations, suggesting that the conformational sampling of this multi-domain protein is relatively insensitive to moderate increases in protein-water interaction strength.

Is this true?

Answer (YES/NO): NO